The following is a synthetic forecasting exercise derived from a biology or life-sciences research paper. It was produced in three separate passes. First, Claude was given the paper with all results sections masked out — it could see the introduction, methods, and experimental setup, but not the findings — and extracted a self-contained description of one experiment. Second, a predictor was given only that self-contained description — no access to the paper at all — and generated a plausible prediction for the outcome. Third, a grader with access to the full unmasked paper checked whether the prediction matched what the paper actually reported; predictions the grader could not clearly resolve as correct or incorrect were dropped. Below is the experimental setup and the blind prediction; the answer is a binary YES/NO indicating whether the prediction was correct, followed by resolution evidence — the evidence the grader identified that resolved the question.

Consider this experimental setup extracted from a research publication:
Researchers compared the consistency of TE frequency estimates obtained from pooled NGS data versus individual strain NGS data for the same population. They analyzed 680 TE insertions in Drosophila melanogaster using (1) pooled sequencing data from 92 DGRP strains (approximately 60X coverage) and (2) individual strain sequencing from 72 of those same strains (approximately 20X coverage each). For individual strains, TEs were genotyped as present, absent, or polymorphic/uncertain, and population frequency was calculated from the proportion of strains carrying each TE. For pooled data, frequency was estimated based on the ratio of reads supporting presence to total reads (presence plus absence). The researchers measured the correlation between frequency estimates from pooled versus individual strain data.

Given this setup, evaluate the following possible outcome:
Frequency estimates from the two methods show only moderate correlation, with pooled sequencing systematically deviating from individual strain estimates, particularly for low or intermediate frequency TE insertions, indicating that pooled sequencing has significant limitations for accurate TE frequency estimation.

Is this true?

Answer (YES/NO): NO